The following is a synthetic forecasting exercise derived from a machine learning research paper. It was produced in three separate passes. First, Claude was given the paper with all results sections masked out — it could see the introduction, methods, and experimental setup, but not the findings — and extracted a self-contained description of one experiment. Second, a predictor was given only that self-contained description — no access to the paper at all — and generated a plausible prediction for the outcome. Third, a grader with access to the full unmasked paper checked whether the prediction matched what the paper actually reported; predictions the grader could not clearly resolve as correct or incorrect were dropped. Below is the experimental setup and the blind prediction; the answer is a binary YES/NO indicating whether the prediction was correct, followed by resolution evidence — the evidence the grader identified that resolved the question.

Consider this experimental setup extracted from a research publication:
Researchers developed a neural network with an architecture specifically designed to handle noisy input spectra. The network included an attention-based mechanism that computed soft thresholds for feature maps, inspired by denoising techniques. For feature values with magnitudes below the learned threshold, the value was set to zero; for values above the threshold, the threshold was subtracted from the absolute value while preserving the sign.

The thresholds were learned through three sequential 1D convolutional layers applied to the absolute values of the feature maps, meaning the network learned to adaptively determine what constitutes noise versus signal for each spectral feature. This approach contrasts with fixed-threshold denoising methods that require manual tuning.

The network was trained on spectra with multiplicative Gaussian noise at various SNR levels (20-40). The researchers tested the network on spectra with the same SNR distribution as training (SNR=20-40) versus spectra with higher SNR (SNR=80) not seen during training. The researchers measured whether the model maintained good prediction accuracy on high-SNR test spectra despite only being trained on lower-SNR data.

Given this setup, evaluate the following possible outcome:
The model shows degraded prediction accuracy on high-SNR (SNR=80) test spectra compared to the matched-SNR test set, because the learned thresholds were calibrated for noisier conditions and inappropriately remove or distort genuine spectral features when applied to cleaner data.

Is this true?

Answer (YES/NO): NO